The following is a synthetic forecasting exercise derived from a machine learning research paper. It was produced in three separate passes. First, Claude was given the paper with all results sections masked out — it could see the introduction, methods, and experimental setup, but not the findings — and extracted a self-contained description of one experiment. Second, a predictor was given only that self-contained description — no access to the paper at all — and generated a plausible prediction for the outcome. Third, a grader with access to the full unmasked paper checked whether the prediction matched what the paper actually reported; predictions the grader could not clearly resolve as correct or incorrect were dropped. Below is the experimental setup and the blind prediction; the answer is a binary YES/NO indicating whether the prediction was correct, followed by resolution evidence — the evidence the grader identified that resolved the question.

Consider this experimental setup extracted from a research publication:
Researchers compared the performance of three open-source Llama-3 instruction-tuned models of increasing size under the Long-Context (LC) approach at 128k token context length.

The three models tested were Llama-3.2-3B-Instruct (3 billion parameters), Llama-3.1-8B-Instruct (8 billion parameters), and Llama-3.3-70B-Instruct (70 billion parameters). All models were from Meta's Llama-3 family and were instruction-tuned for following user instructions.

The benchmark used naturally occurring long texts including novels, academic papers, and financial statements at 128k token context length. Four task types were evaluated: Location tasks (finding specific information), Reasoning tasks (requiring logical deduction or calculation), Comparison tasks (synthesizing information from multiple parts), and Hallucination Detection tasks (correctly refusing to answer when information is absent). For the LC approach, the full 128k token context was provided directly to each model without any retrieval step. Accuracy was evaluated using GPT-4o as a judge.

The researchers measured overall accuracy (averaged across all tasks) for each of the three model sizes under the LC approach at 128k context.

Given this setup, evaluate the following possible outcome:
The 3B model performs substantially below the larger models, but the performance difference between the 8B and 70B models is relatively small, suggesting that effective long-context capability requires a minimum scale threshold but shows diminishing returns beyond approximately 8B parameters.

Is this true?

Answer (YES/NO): NO